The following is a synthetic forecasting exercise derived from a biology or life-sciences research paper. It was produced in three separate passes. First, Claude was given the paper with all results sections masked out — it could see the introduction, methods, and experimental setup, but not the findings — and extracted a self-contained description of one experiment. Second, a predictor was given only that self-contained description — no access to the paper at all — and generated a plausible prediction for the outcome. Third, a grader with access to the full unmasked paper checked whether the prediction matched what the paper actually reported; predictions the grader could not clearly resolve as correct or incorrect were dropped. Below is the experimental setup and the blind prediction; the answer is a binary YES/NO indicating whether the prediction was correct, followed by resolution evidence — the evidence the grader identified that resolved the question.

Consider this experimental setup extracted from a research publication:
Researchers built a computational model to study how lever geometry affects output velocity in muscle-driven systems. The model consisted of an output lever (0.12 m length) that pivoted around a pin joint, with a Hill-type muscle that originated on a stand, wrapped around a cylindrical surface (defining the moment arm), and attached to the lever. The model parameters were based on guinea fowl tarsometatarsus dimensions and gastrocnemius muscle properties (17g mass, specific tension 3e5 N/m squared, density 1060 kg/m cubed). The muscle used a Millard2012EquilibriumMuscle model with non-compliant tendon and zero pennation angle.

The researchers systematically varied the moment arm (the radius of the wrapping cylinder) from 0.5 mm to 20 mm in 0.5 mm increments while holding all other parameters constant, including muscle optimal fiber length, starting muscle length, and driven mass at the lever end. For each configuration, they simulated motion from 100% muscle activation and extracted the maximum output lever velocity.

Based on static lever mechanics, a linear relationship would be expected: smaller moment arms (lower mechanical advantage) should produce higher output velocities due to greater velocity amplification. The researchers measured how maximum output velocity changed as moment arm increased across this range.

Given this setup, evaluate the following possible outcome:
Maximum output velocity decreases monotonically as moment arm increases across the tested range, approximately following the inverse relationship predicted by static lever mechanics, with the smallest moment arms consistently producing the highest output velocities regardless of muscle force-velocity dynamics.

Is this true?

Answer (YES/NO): NO